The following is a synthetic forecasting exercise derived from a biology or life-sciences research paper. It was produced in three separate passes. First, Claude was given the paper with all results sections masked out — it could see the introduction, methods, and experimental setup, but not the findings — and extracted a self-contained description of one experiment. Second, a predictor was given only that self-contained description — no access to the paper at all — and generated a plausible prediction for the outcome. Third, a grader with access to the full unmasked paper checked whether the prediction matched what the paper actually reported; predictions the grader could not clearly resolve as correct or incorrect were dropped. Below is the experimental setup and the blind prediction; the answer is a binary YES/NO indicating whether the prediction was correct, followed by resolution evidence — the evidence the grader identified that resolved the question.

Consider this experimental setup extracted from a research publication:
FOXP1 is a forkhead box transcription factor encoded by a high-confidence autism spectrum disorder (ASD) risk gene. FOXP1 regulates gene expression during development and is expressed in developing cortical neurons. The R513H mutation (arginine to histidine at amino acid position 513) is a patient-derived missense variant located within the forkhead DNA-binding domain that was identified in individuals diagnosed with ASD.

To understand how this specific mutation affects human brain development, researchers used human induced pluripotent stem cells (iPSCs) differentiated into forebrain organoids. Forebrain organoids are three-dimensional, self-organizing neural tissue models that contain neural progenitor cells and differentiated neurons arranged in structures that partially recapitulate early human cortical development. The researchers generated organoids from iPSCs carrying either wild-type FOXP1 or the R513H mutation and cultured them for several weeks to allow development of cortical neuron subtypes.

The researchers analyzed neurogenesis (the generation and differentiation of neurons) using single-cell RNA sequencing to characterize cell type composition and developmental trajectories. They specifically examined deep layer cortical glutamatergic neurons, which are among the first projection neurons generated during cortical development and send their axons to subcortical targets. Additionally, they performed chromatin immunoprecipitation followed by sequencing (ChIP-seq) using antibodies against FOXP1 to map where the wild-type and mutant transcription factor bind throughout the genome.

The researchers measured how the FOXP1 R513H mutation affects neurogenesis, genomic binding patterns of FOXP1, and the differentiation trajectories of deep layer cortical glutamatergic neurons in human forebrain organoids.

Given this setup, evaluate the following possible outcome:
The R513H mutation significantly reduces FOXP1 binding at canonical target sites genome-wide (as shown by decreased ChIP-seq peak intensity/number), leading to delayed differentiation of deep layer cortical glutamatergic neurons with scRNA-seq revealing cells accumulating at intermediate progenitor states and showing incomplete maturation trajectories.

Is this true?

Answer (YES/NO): NO